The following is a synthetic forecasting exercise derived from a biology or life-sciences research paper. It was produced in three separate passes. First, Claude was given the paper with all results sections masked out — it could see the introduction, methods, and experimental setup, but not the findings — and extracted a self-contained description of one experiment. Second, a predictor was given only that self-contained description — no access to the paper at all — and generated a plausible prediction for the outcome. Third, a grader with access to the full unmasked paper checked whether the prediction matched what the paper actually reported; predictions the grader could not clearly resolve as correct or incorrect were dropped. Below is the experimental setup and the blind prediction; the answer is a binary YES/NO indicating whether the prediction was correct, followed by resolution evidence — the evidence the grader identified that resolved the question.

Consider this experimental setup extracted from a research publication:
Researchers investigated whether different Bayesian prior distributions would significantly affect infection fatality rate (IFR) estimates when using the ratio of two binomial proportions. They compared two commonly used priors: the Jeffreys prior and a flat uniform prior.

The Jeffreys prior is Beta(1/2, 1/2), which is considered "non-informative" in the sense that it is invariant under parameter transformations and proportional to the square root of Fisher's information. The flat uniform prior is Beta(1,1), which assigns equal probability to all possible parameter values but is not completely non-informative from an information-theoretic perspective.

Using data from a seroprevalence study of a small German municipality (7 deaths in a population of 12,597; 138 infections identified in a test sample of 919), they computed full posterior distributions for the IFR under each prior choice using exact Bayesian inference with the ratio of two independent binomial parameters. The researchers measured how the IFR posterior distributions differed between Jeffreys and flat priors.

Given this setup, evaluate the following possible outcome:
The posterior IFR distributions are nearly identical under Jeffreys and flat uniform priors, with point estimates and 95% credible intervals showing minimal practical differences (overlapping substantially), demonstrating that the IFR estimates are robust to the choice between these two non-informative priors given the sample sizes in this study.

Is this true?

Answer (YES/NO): YES